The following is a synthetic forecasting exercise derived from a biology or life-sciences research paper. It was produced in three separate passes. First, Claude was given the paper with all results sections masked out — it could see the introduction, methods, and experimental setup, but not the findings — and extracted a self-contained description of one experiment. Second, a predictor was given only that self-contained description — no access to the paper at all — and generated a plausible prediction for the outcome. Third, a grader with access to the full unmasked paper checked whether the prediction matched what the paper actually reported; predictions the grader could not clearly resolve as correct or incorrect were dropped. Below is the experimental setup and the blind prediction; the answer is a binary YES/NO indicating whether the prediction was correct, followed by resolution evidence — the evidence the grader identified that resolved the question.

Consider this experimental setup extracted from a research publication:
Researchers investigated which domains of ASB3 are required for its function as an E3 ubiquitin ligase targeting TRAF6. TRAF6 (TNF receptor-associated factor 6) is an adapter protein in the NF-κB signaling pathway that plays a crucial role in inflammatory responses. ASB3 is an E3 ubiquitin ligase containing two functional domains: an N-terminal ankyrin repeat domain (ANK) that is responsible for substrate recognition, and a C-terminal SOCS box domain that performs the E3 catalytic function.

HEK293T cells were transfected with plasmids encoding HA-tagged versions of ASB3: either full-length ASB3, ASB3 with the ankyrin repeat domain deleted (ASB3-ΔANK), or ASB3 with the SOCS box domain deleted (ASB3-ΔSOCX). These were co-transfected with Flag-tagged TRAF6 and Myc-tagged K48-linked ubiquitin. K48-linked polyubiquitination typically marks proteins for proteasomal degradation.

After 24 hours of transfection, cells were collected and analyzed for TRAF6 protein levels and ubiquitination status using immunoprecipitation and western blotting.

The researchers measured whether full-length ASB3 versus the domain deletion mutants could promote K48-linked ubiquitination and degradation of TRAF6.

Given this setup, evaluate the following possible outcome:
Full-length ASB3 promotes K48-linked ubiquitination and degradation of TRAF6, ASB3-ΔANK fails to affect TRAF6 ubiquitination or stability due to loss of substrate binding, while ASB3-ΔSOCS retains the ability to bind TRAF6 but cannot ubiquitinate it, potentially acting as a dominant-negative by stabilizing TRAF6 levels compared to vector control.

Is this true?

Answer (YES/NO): NO